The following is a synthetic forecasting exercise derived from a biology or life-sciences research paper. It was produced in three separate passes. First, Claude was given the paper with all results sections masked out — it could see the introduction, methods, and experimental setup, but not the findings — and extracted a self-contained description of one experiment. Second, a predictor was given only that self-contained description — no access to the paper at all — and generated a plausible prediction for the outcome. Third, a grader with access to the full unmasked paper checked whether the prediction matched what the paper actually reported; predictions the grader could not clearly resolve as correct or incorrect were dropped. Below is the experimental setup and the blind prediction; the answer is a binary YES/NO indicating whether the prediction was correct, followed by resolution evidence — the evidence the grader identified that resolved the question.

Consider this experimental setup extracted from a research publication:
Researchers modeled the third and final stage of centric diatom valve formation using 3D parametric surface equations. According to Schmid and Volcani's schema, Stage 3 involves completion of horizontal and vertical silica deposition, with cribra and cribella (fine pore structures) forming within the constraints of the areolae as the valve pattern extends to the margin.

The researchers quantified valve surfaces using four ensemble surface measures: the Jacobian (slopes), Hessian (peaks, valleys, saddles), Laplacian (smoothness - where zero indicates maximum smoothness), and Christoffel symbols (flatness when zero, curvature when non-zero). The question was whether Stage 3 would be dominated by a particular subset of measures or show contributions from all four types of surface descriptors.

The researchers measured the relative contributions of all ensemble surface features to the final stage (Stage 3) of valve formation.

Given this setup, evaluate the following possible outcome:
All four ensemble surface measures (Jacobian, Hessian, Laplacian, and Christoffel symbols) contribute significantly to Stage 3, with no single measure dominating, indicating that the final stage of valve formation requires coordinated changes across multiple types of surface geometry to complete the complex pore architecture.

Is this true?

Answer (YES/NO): YES